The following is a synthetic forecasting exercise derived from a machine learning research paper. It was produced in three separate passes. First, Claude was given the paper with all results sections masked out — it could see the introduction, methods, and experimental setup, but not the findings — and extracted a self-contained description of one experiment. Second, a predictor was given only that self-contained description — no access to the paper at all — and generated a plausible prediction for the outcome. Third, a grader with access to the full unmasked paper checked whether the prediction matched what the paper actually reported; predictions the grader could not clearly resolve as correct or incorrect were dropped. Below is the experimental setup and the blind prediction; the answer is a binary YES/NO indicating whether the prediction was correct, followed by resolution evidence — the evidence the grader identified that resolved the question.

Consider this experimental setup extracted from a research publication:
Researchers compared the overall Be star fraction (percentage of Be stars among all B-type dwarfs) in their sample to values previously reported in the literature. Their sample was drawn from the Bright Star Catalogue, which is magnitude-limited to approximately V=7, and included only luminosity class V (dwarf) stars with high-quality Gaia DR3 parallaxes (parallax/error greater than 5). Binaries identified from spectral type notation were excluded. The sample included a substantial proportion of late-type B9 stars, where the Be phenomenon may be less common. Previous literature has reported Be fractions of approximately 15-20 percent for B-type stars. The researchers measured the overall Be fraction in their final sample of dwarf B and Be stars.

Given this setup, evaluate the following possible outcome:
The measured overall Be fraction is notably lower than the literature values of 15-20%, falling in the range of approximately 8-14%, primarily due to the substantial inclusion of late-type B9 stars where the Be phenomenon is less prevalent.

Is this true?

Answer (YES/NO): NO